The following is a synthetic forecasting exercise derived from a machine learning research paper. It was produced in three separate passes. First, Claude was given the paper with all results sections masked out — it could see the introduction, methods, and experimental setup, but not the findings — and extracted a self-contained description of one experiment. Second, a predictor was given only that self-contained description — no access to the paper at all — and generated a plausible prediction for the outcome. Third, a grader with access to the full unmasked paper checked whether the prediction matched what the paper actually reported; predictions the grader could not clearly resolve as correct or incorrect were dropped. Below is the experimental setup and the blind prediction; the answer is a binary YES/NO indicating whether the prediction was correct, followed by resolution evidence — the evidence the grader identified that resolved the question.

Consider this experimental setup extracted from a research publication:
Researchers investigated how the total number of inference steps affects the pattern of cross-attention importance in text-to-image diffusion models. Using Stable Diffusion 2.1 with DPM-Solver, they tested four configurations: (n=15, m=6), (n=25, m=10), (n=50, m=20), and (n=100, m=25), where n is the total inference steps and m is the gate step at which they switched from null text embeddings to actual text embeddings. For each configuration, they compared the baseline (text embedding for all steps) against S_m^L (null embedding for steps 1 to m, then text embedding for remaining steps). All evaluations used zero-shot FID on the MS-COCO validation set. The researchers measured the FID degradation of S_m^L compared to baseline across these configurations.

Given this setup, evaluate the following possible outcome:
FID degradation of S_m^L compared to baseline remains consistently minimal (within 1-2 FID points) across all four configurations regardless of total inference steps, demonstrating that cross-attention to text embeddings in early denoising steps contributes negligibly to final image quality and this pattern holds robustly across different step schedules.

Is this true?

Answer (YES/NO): NO